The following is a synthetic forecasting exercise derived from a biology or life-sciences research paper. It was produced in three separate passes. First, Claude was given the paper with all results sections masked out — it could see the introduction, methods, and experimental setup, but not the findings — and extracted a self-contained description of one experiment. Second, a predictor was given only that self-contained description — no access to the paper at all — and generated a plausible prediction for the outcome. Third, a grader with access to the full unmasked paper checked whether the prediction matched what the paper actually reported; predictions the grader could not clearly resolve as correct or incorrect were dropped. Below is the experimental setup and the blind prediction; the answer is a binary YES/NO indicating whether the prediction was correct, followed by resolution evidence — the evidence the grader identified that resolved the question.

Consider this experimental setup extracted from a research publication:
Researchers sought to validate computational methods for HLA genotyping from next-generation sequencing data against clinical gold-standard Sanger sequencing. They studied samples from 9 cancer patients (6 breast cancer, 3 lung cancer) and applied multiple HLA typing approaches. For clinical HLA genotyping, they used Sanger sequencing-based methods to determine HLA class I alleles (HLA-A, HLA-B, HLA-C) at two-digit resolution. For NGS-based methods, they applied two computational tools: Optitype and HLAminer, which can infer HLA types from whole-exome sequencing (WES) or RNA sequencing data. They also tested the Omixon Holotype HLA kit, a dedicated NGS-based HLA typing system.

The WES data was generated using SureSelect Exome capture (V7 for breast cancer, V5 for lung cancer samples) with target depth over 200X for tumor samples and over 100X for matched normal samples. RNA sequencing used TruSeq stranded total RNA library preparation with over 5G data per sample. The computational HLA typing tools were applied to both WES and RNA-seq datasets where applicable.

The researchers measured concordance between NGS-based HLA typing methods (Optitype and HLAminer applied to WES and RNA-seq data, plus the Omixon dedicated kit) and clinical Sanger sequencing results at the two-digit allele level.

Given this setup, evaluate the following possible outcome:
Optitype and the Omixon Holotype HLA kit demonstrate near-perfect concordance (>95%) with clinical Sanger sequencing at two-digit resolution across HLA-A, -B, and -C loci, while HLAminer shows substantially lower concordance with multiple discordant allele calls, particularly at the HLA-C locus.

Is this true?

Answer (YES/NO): NO